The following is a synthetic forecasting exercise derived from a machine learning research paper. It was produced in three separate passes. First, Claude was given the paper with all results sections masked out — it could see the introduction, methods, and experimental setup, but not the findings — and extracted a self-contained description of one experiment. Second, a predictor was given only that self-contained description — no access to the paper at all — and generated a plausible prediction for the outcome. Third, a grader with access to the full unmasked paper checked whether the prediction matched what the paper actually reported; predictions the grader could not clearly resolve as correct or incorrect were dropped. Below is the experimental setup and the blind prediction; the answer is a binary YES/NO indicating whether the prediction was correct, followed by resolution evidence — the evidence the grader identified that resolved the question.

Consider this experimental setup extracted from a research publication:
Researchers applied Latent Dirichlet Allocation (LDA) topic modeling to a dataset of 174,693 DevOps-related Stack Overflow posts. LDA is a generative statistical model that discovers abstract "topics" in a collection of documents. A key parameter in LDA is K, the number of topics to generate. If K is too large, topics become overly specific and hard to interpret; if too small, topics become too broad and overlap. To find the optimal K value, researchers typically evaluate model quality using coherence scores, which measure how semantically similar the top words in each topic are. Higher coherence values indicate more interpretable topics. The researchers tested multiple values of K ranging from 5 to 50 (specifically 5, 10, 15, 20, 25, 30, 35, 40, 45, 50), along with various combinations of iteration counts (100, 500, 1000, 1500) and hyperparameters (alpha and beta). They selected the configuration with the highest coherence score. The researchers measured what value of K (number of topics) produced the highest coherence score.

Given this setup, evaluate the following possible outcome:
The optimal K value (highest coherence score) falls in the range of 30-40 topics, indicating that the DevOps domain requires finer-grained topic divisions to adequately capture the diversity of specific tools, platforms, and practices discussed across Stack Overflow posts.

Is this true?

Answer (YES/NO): YES